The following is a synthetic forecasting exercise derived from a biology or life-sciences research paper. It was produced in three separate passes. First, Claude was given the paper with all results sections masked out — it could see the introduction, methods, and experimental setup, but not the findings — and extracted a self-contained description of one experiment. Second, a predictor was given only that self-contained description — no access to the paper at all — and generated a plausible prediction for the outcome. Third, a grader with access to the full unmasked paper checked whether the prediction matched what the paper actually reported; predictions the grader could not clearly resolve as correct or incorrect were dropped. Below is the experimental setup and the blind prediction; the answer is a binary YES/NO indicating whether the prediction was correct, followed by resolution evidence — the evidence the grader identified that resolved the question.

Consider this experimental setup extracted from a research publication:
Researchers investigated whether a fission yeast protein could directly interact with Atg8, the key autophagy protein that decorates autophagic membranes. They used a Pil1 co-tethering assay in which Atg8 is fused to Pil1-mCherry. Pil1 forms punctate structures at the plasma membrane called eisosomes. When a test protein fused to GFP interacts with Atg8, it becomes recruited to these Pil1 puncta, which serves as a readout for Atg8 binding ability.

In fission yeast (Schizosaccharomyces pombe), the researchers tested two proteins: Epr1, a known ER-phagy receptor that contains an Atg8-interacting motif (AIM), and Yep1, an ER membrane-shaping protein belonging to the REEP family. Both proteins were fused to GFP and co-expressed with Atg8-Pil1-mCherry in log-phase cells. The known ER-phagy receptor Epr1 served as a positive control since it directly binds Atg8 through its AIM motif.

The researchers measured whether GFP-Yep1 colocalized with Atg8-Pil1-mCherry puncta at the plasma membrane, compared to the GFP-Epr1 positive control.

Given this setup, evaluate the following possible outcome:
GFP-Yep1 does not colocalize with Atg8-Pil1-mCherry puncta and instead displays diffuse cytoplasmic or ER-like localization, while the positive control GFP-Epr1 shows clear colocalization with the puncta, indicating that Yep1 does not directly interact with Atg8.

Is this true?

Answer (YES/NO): YES